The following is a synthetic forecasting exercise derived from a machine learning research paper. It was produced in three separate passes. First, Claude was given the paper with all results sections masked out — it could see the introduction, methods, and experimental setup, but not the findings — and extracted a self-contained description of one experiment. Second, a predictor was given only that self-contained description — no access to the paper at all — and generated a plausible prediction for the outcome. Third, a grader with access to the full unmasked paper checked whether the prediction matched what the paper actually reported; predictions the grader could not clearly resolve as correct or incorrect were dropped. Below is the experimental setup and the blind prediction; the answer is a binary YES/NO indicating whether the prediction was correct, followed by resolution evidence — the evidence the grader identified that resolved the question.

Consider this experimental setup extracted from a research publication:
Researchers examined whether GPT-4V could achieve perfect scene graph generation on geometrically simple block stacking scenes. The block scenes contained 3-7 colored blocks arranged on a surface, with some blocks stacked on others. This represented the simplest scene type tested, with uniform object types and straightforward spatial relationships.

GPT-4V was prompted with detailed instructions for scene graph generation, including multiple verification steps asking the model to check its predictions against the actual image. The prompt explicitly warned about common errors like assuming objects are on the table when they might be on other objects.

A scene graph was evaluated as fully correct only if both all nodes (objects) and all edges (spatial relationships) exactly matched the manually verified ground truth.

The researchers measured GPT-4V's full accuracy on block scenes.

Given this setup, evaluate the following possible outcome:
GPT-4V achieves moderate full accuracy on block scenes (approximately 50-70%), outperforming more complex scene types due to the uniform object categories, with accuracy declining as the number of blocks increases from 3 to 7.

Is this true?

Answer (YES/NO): NO